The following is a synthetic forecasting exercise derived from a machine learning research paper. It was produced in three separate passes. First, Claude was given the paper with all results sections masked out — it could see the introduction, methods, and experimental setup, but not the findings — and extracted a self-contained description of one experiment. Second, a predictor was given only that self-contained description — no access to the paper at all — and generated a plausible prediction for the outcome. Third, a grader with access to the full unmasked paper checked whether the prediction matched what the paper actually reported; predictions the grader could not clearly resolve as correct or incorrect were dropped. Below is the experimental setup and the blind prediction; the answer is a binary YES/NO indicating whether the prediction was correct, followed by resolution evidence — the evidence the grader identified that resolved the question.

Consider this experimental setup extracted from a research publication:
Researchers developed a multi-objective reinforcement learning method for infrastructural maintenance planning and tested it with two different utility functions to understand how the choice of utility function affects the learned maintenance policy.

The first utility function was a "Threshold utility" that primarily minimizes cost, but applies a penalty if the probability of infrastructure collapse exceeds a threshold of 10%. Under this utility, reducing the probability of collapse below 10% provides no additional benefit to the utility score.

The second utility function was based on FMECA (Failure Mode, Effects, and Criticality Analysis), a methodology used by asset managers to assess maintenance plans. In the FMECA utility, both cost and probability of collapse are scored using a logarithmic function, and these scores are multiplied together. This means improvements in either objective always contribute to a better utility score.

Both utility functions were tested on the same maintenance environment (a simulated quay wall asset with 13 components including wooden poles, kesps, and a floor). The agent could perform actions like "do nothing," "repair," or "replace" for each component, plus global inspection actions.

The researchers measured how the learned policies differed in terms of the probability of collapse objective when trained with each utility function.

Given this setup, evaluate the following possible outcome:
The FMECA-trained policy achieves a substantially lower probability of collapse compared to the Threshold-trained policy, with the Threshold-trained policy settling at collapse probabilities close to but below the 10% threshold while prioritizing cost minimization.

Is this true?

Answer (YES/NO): NO